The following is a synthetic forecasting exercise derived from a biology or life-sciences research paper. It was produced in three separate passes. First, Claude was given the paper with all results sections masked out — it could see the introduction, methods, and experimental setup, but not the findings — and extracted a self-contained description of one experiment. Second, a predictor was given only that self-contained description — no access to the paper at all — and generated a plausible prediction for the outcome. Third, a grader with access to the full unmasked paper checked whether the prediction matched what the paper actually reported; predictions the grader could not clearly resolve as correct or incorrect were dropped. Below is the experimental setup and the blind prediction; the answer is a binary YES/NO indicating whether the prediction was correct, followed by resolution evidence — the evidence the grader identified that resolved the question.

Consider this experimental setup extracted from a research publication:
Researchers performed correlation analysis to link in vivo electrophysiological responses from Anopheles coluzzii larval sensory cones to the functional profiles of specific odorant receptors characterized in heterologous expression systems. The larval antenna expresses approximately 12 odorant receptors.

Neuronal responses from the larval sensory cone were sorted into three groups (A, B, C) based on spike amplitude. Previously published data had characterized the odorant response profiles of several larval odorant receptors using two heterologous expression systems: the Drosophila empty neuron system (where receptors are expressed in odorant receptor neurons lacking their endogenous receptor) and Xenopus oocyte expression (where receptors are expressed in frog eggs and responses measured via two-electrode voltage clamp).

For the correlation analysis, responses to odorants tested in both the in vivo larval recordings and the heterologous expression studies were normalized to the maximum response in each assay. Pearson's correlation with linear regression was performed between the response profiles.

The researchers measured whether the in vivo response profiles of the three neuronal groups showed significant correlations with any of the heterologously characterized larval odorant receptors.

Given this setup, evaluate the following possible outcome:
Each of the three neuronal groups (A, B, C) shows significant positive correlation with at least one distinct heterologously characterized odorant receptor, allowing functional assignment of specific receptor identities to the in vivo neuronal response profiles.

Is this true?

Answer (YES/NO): YES